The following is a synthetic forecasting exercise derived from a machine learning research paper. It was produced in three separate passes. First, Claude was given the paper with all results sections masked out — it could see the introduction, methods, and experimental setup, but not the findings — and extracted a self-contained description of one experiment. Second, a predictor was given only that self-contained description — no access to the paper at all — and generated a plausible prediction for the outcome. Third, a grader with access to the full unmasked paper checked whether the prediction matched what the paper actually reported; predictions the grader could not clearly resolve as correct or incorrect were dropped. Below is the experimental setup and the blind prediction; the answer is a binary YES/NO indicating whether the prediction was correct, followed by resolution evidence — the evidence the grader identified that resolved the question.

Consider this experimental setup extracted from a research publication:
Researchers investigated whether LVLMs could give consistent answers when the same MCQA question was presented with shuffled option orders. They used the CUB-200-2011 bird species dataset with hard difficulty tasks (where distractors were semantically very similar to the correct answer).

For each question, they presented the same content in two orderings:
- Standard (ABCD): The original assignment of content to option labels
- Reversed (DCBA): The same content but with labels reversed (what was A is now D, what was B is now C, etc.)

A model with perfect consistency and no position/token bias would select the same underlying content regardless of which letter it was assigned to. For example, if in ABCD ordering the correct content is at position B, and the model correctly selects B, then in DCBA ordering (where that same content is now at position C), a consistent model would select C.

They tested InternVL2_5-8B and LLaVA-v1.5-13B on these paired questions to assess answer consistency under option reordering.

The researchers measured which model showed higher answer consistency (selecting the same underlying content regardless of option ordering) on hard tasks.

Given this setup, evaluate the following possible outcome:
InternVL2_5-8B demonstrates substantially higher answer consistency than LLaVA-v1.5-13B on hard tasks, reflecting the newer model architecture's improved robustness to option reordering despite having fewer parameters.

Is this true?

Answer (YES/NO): YES